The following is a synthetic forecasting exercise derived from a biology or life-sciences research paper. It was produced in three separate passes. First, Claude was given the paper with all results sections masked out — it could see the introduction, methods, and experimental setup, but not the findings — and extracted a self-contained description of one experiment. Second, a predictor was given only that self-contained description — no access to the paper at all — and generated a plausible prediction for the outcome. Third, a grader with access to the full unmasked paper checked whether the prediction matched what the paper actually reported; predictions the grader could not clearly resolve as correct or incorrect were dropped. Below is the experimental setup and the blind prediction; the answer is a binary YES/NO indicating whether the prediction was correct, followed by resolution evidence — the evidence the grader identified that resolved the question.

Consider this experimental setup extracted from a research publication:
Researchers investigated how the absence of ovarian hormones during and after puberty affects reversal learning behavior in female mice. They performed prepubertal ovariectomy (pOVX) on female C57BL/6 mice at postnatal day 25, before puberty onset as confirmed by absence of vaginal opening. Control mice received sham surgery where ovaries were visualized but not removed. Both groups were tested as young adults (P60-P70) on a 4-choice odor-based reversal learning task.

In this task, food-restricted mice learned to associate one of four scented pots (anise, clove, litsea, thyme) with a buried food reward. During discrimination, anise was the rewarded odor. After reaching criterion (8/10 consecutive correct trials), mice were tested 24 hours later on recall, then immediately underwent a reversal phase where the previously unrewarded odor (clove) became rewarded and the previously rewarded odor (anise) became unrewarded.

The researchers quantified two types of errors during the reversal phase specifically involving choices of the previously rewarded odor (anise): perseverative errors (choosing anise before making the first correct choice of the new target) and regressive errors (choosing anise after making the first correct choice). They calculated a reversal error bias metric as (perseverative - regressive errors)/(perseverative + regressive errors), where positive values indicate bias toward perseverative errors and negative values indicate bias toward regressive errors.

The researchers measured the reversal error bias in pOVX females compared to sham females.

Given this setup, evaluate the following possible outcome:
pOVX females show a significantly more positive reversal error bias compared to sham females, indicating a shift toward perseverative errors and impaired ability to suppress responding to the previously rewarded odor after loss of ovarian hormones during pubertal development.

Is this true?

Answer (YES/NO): NO